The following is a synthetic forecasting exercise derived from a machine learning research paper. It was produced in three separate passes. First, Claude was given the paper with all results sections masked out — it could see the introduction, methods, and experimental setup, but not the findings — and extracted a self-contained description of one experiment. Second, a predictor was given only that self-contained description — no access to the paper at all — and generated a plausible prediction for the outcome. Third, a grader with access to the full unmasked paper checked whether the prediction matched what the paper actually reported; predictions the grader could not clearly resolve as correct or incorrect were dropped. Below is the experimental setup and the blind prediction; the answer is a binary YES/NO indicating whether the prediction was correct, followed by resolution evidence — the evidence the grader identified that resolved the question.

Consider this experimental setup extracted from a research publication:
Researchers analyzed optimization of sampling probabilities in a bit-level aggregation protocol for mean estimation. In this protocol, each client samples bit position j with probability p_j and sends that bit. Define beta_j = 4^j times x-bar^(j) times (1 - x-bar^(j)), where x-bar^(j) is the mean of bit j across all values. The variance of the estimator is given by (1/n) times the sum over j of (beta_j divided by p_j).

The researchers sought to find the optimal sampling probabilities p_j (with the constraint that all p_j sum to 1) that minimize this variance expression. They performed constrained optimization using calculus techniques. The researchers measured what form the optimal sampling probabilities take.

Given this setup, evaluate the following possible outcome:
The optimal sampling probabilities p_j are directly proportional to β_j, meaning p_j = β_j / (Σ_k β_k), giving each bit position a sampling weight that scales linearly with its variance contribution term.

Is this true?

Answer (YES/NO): NO